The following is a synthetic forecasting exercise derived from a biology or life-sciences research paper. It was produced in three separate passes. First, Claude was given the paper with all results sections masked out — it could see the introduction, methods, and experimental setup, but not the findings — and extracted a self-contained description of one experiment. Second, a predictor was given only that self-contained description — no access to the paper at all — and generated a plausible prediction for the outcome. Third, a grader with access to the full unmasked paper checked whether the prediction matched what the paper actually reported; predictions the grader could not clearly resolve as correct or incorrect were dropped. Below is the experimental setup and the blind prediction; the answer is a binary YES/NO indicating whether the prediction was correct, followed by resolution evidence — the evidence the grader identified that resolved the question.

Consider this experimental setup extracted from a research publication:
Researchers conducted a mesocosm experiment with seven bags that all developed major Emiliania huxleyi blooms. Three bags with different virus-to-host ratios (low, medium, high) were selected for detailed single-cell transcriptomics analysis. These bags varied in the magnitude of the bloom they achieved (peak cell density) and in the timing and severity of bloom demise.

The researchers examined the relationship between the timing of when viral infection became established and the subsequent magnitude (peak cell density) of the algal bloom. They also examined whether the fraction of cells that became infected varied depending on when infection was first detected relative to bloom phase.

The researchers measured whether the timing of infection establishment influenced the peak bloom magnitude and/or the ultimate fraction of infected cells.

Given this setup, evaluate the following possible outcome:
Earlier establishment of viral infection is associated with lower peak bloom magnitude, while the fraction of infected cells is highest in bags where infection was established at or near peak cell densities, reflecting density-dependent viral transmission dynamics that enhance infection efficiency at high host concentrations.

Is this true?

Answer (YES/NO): NO